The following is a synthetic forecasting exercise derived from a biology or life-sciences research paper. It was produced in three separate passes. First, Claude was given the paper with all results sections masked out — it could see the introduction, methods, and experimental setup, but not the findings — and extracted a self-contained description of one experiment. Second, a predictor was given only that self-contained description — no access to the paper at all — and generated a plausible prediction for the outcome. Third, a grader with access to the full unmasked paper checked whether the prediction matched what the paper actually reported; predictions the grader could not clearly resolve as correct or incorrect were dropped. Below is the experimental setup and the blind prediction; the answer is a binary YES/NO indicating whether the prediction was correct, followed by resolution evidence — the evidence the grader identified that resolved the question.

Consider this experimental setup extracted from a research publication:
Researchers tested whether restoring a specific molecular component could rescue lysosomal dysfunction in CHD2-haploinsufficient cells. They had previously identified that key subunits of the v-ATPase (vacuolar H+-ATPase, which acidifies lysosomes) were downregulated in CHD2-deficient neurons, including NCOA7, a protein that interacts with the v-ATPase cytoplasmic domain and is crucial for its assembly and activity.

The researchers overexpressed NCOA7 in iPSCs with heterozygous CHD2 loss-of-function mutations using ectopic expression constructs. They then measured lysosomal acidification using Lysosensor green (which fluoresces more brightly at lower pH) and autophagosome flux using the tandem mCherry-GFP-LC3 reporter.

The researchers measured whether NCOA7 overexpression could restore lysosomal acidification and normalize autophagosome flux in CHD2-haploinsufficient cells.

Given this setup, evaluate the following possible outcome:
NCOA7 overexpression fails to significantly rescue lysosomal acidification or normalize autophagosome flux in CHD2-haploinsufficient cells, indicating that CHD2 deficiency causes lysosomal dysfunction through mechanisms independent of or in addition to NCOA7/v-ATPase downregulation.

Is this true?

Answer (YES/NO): NO